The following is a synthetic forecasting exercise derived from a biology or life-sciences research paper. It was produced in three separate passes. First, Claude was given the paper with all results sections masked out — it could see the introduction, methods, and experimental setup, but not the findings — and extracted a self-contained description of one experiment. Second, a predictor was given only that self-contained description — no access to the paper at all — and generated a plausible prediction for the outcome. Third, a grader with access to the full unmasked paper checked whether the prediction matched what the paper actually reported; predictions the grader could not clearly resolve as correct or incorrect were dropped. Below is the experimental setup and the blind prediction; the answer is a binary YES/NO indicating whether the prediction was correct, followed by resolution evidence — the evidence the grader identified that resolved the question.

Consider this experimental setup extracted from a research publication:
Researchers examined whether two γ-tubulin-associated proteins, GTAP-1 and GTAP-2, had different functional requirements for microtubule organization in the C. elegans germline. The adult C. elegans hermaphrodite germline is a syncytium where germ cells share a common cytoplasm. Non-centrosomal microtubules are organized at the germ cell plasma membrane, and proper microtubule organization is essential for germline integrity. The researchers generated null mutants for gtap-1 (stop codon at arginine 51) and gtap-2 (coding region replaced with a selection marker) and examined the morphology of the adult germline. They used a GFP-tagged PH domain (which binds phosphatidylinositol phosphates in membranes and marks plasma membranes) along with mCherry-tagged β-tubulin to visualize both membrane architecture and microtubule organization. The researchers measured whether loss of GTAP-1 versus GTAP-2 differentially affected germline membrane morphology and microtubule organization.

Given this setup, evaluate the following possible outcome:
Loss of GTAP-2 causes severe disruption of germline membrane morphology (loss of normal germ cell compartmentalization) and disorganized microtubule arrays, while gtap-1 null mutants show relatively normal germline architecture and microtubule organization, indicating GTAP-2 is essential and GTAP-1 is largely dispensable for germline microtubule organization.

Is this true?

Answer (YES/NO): NO